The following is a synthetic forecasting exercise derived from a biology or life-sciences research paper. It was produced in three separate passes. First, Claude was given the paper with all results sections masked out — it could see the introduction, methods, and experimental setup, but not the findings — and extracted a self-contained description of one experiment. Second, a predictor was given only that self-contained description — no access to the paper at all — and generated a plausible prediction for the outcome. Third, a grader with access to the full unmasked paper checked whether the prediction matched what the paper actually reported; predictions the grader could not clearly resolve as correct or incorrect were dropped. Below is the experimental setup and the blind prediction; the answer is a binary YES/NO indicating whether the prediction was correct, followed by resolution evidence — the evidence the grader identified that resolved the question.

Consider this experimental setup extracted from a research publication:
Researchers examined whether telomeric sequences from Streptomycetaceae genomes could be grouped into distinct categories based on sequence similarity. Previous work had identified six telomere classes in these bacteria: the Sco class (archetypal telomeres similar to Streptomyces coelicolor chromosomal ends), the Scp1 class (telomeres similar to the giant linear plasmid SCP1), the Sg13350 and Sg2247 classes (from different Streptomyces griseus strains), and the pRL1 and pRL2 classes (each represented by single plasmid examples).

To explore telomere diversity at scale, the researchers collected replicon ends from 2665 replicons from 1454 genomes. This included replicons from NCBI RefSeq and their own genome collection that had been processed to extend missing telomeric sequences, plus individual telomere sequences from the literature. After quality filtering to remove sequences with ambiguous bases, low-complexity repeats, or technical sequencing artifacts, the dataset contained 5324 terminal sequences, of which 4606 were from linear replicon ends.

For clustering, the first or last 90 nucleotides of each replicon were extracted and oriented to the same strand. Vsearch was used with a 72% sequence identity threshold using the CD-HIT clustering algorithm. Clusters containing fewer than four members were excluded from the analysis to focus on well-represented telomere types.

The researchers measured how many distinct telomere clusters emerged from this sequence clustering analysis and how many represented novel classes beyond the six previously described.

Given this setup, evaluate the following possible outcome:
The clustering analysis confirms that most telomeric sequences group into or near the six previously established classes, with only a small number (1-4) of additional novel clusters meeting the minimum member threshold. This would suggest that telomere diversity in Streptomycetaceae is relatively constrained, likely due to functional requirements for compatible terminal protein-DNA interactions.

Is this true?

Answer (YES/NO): NO